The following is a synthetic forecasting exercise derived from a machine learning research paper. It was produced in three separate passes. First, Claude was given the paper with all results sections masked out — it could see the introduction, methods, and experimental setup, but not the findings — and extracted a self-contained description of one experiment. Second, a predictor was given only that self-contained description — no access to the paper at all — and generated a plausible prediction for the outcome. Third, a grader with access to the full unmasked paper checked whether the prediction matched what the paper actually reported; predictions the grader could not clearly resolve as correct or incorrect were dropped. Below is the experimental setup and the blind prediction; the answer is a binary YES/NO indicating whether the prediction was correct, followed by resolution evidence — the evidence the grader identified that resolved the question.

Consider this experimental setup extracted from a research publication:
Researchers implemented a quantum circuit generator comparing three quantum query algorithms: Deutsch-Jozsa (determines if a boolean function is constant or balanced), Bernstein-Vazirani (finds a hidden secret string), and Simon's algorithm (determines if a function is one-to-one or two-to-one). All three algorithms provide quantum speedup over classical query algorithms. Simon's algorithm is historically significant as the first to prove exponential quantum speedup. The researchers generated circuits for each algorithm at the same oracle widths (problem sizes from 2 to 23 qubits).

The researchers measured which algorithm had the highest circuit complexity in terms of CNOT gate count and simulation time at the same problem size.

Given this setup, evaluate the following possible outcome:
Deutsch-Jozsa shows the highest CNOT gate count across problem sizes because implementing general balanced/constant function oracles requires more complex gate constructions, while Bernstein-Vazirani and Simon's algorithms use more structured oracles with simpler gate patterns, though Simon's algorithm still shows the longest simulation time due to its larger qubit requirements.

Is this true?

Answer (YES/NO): NO